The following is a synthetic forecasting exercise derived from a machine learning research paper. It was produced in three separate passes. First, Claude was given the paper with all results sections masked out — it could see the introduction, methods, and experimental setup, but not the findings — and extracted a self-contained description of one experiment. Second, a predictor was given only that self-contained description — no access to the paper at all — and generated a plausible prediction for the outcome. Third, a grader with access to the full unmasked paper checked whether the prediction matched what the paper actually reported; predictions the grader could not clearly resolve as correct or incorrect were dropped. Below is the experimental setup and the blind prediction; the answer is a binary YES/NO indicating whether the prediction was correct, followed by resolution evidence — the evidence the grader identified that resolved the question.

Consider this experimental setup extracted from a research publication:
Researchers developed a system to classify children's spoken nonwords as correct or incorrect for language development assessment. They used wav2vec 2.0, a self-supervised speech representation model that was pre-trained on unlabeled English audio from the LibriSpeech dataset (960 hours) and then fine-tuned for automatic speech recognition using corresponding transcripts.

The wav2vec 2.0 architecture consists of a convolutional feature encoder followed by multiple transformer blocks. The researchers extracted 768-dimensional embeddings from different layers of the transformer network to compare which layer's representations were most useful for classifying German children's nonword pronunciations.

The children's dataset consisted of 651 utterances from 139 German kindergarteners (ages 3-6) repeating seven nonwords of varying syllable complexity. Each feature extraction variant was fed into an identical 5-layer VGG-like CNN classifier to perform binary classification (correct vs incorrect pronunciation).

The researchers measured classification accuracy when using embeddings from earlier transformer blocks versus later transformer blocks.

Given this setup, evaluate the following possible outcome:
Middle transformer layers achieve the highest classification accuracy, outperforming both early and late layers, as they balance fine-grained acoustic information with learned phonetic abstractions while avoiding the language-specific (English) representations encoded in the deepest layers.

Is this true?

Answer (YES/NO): NO